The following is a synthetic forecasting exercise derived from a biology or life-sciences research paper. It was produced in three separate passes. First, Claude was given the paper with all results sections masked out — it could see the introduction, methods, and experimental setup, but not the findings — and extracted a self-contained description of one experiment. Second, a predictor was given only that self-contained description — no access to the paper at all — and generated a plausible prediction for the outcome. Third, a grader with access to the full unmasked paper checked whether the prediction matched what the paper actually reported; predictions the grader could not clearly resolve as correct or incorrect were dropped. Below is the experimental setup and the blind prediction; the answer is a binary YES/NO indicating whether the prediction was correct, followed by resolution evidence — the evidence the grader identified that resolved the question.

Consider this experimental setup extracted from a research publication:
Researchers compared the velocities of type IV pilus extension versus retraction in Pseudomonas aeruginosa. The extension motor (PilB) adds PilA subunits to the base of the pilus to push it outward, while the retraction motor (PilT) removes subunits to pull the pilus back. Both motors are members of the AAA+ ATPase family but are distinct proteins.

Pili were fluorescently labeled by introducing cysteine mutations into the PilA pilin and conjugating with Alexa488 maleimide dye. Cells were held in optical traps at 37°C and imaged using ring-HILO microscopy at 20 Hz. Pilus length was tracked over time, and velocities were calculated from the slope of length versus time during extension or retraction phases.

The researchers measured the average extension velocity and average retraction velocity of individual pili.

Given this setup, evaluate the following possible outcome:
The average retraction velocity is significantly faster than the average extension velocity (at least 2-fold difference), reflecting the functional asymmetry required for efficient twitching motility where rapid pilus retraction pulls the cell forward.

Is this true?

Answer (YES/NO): NO